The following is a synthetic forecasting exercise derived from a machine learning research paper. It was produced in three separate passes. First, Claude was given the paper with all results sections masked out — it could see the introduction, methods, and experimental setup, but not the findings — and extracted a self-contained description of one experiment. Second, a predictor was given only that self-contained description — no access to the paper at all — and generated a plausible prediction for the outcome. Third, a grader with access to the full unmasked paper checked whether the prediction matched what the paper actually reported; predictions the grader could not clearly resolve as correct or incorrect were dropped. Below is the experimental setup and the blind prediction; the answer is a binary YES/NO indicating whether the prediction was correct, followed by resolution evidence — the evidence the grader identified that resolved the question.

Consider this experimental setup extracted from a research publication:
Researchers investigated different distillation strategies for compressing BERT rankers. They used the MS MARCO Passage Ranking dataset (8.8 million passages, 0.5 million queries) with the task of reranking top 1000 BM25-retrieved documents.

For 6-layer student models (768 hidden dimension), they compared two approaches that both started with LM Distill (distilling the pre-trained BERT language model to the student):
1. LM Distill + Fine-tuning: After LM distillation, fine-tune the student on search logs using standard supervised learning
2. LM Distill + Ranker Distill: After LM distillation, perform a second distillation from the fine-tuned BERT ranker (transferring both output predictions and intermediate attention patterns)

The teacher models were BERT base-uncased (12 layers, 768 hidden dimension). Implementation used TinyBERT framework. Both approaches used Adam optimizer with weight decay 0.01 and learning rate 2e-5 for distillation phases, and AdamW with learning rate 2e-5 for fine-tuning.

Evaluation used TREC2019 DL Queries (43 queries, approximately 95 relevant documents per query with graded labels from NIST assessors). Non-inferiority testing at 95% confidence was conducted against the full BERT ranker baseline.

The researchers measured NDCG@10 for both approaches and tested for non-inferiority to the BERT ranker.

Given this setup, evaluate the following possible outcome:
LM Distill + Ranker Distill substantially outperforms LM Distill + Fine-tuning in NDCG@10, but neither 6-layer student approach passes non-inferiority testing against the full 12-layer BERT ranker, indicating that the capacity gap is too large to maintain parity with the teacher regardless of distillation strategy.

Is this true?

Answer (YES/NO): NO